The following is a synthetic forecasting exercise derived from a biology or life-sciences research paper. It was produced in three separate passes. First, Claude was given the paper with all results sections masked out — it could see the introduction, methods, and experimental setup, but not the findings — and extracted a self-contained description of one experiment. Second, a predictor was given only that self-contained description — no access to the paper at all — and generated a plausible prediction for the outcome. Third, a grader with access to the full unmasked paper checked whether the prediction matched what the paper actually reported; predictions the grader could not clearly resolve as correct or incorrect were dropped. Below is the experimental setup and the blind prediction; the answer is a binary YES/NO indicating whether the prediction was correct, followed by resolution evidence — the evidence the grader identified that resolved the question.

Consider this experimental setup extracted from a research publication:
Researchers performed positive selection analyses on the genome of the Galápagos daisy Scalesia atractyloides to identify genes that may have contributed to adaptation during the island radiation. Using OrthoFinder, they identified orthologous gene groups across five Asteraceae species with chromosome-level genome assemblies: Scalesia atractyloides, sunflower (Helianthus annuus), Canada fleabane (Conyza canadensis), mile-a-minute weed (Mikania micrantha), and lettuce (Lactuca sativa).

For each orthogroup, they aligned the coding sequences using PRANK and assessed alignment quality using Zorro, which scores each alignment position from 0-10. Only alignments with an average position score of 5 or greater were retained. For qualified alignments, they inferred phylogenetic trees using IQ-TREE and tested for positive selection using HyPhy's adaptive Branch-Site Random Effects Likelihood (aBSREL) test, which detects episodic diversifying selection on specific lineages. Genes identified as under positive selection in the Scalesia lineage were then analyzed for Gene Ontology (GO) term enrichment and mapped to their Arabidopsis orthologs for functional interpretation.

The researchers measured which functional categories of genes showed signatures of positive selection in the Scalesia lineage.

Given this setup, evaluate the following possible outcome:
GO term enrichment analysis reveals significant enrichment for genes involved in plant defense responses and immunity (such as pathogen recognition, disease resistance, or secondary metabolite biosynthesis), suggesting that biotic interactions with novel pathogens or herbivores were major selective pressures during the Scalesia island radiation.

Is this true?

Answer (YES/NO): NO